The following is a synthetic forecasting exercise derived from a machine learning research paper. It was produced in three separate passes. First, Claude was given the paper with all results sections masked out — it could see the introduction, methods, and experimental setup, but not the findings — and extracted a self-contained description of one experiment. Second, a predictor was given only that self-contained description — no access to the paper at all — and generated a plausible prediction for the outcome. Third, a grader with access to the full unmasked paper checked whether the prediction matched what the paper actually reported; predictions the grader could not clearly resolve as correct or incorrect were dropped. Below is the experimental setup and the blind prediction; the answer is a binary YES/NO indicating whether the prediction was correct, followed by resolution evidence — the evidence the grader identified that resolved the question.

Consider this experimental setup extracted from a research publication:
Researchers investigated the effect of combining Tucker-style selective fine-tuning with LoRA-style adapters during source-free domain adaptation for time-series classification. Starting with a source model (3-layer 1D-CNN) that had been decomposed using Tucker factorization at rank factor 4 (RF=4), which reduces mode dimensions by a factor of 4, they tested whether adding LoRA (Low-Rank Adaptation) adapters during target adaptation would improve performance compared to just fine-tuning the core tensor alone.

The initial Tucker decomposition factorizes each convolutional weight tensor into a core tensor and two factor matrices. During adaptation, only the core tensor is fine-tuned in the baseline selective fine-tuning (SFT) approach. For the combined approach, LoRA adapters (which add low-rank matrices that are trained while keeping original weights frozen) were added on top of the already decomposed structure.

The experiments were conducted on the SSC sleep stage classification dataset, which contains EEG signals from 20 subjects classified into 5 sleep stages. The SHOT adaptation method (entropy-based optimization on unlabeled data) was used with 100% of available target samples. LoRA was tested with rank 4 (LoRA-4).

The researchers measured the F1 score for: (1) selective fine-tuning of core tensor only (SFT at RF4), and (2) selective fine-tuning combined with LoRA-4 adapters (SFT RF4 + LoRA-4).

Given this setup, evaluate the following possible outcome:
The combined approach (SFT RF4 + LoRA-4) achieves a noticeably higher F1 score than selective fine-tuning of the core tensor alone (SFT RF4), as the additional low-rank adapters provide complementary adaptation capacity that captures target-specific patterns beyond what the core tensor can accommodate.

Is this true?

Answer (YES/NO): NO